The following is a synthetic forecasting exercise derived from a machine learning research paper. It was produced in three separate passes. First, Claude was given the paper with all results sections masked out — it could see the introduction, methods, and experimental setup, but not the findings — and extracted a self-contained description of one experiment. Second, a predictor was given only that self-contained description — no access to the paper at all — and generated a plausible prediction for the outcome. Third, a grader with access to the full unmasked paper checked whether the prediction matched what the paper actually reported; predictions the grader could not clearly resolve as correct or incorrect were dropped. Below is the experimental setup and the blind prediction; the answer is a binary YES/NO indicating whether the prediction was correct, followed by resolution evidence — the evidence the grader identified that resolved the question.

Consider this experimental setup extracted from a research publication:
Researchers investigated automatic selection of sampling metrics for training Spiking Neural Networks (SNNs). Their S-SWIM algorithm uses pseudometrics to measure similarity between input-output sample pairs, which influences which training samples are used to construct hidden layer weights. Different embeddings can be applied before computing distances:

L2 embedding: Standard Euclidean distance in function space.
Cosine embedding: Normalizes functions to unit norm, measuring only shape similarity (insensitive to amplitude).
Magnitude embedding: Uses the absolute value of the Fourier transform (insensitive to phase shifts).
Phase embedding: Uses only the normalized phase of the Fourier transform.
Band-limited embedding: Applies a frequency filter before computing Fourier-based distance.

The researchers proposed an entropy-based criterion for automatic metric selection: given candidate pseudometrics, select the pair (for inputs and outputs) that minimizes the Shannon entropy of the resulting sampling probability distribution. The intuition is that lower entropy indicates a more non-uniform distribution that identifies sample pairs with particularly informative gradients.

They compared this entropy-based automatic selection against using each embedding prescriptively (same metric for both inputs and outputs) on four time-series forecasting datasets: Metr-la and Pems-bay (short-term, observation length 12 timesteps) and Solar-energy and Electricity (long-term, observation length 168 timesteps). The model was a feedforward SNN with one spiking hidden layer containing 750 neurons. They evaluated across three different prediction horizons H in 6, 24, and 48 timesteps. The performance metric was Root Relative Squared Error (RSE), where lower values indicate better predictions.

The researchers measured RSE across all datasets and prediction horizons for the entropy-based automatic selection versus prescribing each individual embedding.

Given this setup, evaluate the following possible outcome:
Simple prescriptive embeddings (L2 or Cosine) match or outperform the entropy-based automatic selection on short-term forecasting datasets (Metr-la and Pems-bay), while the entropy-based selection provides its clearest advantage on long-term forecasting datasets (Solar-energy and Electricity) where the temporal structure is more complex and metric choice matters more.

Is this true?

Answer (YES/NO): NO